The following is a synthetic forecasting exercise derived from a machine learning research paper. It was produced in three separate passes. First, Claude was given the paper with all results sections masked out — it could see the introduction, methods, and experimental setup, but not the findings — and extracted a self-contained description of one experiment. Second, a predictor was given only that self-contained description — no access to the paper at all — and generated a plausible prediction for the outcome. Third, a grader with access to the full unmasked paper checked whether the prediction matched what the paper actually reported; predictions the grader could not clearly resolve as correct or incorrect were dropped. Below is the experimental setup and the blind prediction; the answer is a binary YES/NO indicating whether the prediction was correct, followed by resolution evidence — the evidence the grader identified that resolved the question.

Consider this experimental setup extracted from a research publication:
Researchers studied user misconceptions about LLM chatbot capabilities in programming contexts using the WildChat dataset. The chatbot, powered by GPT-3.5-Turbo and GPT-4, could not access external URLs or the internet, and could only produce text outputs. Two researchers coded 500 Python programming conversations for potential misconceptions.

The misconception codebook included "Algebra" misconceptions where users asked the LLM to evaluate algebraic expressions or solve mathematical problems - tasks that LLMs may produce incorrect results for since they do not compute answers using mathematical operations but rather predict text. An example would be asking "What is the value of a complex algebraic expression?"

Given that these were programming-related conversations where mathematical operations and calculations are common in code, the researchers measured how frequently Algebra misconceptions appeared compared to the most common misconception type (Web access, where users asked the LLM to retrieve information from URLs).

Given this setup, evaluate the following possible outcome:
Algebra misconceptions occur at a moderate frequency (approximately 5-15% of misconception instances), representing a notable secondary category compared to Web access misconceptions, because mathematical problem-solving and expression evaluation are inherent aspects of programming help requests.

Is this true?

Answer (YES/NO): YES